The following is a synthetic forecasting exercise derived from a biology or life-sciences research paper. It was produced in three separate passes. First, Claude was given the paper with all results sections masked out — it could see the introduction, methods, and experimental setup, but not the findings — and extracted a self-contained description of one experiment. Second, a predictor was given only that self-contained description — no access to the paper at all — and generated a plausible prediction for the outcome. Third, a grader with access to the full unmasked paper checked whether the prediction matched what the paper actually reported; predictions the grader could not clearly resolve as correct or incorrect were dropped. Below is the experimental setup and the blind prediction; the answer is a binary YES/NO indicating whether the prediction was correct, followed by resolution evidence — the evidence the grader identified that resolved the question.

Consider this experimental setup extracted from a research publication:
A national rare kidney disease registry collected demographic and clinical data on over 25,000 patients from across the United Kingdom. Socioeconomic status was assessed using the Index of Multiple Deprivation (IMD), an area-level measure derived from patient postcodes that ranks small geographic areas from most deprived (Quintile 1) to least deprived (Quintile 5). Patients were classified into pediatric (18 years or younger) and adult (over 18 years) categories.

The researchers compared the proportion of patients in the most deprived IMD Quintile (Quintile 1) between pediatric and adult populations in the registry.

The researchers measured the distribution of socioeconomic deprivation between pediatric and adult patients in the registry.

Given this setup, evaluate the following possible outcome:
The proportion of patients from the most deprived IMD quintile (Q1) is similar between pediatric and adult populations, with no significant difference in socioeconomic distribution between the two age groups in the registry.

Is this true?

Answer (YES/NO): NO